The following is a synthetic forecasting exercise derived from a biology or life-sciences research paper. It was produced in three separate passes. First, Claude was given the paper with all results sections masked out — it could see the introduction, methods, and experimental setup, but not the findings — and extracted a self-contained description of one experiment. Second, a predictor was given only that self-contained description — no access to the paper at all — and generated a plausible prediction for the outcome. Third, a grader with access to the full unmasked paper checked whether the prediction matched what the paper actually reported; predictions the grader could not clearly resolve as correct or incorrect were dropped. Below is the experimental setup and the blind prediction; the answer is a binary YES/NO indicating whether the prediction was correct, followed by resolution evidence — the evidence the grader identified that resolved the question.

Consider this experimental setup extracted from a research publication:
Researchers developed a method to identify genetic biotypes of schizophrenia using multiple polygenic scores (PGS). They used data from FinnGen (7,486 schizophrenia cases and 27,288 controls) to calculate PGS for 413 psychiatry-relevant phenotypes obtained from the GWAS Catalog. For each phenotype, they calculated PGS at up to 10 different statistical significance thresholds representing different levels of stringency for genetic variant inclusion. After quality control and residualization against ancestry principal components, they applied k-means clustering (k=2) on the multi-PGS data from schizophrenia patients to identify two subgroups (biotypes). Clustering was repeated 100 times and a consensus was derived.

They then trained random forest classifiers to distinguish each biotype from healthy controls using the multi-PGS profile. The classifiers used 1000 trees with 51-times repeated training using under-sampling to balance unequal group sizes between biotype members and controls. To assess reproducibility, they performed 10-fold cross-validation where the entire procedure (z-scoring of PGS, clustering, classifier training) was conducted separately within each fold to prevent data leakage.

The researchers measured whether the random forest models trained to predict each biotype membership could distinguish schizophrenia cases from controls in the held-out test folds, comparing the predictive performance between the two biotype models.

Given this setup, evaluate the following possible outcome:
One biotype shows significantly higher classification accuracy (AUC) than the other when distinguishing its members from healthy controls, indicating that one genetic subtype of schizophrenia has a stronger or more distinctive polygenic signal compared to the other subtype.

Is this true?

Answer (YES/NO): YES